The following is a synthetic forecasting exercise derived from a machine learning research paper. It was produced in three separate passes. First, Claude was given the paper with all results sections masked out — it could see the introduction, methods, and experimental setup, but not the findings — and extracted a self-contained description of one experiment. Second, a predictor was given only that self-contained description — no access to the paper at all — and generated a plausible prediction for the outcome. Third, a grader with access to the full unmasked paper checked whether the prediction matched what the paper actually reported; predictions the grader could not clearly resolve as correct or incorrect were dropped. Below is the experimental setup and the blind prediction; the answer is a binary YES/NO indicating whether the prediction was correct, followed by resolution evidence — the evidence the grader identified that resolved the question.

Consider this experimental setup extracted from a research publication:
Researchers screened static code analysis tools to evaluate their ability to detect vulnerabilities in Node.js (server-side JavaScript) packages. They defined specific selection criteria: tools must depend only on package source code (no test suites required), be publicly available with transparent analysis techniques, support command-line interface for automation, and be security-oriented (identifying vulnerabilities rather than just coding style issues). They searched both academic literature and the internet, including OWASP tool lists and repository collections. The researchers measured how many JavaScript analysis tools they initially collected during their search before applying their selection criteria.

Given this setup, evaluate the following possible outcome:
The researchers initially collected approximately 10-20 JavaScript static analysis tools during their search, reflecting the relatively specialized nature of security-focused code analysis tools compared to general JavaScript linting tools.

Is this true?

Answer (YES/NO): NO